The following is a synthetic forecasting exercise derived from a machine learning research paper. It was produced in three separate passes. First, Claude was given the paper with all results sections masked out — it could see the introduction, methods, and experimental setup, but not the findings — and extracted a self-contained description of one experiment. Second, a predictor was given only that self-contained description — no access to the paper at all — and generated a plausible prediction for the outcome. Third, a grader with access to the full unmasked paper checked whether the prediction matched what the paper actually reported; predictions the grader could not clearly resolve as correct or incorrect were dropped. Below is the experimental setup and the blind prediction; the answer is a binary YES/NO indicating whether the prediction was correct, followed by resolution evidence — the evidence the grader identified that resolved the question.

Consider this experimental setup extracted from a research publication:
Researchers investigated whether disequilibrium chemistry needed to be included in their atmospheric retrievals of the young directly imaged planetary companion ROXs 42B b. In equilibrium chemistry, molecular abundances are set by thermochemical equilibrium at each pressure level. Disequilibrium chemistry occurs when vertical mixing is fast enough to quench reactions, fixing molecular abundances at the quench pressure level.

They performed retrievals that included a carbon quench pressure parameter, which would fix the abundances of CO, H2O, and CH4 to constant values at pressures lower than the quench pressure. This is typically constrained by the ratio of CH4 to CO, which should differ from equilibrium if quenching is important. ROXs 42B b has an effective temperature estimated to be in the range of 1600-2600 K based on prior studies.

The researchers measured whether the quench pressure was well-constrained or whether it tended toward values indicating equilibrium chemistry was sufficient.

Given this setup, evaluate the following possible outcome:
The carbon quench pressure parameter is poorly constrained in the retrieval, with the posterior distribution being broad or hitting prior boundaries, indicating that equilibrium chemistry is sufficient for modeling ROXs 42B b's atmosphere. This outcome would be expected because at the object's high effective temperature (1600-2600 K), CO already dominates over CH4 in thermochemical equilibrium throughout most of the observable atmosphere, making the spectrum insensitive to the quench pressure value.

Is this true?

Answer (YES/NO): YES